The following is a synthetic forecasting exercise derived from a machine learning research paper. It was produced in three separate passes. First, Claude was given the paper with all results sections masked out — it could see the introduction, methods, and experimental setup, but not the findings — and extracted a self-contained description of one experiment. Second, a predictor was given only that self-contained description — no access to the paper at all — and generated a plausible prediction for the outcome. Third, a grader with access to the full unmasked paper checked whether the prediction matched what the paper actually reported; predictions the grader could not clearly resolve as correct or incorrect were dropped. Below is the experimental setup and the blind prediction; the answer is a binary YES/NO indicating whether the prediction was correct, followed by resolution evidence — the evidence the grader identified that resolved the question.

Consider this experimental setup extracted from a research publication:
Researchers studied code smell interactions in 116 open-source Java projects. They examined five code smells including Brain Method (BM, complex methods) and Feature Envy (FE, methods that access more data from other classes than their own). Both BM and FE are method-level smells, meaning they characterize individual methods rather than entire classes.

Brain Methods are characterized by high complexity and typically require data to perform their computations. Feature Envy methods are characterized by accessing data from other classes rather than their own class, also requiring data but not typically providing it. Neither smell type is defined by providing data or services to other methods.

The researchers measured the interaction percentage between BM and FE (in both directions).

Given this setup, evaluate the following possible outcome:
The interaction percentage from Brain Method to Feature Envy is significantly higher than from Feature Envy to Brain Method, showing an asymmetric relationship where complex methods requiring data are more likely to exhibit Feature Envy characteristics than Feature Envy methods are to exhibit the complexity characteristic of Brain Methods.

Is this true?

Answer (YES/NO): NO